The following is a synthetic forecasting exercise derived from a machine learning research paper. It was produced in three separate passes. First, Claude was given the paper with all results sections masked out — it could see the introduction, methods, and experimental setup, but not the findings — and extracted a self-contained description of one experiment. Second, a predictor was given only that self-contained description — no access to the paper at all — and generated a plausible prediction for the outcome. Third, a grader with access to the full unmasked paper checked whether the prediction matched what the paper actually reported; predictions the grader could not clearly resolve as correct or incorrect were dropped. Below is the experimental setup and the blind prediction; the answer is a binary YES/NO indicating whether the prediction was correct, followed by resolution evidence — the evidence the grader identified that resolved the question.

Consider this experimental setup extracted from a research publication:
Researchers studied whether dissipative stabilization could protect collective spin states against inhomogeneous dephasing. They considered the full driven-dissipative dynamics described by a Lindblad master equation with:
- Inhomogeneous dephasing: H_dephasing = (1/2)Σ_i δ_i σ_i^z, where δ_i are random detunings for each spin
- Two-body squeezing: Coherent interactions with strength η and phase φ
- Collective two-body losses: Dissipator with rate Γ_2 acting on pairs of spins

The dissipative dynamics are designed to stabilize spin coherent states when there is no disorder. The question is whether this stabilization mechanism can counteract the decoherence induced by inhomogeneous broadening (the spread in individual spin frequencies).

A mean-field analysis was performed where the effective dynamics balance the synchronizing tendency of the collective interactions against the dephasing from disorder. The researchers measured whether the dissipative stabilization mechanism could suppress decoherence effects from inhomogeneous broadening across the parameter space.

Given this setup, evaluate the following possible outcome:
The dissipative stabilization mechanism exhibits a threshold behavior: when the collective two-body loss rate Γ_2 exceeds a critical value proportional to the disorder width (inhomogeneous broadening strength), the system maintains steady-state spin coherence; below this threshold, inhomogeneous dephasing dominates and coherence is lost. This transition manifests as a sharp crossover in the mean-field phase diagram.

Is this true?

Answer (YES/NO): NO